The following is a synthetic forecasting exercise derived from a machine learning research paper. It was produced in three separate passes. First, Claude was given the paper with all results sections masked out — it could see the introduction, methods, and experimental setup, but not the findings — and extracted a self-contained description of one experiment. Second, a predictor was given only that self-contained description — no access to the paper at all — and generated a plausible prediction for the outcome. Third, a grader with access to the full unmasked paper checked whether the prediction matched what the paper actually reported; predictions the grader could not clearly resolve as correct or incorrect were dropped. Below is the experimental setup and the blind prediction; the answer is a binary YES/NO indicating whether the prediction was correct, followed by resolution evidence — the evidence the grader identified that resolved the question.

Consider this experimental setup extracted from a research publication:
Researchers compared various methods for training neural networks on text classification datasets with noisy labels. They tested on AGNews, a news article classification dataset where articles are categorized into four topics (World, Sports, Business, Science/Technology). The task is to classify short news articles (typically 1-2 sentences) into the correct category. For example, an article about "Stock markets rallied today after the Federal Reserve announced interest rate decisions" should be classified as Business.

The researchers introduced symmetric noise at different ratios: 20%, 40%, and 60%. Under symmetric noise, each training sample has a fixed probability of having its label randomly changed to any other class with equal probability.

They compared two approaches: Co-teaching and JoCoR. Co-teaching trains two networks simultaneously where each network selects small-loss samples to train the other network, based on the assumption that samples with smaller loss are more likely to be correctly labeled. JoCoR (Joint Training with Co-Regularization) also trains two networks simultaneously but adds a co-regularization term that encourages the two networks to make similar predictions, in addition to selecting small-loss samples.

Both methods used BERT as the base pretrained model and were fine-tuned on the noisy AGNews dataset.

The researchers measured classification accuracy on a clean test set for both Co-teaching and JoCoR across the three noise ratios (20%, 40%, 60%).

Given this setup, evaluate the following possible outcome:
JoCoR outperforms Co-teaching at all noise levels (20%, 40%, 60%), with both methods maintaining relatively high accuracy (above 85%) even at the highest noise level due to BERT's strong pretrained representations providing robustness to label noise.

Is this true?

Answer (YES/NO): NO